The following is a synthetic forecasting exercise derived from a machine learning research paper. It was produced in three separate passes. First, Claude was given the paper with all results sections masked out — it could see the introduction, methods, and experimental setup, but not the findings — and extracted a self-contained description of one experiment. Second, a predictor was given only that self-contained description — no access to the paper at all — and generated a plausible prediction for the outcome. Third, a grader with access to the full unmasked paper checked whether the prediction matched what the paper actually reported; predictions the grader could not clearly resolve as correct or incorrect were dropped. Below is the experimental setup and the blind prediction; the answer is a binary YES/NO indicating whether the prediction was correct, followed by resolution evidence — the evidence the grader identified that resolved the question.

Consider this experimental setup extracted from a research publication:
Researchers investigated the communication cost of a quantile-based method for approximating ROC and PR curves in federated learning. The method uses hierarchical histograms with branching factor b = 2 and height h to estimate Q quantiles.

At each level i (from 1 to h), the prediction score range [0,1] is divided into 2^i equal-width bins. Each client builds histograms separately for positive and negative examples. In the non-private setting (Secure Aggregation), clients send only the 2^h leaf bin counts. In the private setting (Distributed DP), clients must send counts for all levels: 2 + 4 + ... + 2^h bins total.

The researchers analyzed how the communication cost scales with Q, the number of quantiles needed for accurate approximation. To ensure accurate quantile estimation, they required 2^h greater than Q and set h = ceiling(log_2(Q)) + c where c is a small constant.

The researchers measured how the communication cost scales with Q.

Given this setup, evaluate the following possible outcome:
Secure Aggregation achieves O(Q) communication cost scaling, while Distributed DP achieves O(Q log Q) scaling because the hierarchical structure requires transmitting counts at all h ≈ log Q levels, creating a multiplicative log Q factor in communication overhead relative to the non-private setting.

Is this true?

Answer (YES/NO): NO